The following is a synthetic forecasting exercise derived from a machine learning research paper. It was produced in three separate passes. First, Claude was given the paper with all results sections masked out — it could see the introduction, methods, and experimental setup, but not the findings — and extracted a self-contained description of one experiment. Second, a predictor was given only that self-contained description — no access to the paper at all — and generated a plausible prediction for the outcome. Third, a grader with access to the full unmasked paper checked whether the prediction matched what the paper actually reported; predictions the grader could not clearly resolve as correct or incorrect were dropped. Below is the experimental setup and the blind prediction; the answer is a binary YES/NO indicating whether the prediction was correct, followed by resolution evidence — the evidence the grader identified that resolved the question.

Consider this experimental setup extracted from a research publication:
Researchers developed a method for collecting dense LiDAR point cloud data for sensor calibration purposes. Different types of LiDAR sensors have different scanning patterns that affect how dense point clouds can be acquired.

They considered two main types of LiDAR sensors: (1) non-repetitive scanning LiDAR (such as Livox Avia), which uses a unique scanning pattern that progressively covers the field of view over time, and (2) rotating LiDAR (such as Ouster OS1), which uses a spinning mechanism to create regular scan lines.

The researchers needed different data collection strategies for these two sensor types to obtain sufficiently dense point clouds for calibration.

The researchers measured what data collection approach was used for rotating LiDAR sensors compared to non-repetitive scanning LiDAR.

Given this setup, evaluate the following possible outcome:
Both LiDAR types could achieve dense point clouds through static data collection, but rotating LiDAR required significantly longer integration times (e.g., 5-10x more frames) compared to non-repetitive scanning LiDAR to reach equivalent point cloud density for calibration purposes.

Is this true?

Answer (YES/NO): NO